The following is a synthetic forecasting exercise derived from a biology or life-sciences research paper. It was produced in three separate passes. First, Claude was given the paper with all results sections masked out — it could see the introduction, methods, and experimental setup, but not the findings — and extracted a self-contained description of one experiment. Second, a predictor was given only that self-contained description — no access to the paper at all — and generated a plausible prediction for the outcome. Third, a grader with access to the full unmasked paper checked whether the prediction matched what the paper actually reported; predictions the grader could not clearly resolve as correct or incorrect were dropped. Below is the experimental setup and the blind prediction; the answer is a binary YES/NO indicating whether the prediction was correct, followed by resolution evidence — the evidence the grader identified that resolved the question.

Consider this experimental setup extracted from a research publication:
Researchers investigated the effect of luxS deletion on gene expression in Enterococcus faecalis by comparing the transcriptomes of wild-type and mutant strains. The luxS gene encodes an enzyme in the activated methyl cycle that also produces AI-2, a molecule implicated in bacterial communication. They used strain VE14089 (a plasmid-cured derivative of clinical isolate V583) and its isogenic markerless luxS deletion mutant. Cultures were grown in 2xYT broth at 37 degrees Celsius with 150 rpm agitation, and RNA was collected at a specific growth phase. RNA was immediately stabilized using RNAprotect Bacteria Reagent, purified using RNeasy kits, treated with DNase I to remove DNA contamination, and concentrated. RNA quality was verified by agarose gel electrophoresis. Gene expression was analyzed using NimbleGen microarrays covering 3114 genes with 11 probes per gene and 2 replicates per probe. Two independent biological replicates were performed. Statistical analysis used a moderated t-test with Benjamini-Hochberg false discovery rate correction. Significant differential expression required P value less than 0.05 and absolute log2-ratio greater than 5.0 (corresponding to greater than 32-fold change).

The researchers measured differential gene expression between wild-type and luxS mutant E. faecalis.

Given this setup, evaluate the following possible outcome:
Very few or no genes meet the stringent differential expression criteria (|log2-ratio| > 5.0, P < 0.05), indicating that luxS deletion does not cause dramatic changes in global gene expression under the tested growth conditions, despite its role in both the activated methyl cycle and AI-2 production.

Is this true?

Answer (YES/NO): NO